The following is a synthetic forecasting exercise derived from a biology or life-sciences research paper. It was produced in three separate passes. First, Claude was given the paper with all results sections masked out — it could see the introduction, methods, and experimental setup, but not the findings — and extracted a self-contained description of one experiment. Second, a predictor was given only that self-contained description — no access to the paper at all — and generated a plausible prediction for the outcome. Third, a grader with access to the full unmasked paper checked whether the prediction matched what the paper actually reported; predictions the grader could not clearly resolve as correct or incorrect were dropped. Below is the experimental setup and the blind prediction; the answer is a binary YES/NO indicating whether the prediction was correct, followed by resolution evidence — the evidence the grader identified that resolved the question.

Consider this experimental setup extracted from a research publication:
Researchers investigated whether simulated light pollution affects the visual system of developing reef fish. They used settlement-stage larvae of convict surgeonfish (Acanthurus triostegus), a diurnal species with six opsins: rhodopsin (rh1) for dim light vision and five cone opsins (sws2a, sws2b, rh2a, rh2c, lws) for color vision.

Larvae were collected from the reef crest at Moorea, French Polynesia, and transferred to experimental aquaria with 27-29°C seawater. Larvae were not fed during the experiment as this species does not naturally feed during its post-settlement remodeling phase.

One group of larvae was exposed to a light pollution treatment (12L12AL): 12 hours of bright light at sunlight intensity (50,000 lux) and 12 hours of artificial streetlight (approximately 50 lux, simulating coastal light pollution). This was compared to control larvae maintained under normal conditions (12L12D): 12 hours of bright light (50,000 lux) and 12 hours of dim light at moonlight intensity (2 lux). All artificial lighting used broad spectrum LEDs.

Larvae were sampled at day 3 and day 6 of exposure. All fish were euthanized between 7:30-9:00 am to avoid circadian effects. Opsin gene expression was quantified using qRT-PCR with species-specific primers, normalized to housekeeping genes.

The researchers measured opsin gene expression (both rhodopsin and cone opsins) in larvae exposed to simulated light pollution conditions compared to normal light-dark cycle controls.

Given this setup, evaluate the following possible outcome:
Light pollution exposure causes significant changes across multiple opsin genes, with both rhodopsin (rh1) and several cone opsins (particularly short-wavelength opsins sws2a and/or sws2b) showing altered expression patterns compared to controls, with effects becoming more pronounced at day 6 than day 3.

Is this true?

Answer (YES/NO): NO